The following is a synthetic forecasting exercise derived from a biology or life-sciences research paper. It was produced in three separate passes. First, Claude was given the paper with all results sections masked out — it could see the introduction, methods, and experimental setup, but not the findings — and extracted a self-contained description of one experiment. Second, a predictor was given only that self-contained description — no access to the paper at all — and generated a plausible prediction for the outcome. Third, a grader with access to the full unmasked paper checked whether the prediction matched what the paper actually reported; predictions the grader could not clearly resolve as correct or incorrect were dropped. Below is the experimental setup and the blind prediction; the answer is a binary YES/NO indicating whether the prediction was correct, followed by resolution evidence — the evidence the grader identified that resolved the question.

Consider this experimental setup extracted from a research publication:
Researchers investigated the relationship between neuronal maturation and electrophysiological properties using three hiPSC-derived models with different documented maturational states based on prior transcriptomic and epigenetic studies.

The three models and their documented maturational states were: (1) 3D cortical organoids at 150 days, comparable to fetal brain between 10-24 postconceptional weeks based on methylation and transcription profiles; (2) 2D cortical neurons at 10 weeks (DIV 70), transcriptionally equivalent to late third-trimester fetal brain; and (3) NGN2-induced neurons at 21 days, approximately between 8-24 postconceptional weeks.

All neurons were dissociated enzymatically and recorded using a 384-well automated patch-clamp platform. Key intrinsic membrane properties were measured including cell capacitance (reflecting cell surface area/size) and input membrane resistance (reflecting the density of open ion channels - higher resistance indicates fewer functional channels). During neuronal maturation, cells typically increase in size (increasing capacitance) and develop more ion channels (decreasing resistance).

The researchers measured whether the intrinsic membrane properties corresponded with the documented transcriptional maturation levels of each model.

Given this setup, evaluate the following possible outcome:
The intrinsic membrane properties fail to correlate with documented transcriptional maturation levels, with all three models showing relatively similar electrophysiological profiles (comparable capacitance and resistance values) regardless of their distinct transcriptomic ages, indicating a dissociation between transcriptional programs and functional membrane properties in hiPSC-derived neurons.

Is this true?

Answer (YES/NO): NO